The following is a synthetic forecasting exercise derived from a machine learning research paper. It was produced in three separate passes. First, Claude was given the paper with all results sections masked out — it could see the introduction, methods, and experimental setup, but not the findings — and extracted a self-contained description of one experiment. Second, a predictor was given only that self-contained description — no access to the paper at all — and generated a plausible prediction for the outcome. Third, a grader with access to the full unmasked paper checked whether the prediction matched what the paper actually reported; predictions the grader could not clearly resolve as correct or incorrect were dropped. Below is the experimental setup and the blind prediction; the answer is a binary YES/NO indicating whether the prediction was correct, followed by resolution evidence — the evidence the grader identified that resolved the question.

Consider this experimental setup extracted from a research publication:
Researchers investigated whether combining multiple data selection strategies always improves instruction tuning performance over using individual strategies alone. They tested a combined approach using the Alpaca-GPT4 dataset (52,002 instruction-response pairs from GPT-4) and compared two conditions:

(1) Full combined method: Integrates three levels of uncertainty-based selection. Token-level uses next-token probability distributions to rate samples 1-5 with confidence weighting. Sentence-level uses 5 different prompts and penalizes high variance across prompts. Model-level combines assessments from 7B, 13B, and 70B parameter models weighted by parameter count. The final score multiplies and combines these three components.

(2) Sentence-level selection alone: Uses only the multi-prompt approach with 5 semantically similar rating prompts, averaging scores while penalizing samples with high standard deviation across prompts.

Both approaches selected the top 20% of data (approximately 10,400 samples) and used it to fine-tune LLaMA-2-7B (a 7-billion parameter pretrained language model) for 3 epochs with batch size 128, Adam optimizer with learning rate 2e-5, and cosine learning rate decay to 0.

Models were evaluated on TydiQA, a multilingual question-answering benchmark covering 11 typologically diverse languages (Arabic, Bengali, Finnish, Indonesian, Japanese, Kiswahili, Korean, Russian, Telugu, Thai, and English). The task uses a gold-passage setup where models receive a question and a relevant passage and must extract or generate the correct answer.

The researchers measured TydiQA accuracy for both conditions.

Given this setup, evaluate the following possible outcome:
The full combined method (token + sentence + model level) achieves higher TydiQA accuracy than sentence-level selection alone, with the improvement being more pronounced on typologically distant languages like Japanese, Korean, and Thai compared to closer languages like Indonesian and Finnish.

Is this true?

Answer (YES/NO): NO